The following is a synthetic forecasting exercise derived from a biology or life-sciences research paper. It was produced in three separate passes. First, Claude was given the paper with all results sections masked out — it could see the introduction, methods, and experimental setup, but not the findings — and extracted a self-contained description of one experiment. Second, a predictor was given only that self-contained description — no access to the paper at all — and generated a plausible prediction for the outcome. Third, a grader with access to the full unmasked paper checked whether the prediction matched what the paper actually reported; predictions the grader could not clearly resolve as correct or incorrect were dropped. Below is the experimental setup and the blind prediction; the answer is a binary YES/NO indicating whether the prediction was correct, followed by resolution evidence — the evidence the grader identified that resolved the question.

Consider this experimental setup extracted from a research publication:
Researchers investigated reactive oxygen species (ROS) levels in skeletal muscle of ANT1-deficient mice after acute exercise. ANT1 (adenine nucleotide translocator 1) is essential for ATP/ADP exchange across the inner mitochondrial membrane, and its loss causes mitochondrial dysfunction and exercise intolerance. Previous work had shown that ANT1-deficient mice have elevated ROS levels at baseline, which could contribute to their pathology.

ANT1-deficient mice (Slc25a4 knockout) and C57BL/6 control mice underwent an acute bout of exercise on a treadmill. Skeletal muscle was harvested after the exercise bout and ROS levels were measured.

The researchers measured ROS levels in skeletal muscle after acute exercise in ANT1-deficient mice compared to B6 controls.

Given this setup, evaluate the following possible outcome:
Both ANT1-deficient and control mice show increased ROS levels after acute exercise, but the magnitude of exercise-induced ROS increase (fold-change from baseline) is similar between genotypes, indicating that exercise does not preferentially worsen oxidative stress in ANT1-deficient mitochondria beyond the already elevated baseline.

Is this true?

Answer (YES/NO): NO